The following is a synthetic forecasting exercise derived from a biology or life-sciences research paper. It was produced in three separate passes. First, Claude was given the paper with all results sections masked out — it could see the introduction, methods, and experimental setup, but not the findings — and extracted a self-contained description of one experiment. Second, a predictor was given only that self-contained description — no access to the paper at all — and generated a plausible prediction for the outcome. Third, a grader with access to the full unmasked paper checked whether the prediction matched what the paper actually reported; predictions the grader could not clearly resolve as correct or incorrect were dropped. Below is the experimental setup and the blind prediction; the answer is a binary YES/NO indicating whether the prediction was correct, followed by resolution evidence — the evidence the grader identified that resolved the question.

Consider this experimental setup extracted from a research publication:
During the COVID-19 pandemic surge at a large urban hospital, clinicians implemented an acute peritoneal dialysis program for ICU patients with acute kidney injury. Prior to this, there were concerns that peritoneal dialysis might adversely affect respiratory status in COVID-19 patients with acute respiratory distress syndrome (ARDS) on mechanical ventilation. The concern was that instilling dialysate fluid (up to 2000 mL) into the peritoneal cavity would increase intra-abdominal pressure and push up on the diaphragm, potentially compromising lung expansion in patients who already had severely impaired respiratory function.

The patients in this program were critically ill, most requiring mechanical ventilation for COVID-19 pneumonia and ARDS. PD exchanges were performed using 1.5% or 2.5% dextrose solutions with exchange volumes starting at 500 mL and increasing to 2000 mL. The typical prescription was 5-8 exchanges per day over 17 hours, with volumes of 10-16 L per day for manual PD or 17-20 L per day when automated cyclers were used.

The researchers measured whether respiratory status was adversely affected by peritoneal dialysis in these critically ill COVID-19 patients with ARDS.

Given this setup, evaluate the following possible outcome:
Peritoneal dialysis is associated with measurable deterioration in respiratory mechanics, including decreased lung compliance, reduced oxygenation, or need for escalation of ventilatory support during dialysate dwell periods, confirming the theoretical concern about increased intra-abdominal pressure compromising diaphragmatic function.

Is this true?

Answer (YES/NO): NO